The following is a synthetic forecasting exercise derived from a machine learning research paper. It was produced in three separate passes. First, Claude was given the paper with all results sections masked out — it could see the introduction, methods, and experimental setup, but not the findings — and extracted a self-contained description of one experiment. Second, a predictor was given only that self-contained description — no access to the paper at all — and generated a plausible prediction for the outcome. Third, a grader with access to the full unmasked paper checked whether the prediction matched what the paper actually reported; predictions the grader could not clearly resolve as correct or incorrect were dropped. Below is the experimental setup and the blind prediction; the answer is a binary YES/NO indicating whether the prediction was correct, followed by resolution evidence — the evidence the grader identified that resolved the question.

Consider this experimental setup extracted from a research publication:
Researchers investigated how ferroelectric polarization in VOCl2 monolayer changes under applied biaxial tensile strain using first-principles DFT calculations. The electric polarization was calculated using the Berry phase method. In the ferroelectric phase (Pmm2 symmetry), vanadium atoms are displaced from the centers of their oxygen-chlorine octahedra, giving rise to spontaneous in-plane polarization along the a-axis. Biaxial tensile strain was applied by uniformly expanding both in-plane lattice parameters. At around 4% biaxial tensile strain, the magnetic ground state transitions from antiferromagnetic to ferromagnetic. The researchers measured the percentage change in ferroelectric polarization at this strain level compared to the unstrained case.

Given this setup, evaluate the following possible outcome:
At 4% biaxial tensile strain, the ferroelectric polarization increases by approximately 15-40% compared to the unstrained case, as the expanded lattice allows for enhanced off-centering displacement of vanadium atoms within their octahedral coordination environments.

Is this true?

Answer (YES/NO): NO